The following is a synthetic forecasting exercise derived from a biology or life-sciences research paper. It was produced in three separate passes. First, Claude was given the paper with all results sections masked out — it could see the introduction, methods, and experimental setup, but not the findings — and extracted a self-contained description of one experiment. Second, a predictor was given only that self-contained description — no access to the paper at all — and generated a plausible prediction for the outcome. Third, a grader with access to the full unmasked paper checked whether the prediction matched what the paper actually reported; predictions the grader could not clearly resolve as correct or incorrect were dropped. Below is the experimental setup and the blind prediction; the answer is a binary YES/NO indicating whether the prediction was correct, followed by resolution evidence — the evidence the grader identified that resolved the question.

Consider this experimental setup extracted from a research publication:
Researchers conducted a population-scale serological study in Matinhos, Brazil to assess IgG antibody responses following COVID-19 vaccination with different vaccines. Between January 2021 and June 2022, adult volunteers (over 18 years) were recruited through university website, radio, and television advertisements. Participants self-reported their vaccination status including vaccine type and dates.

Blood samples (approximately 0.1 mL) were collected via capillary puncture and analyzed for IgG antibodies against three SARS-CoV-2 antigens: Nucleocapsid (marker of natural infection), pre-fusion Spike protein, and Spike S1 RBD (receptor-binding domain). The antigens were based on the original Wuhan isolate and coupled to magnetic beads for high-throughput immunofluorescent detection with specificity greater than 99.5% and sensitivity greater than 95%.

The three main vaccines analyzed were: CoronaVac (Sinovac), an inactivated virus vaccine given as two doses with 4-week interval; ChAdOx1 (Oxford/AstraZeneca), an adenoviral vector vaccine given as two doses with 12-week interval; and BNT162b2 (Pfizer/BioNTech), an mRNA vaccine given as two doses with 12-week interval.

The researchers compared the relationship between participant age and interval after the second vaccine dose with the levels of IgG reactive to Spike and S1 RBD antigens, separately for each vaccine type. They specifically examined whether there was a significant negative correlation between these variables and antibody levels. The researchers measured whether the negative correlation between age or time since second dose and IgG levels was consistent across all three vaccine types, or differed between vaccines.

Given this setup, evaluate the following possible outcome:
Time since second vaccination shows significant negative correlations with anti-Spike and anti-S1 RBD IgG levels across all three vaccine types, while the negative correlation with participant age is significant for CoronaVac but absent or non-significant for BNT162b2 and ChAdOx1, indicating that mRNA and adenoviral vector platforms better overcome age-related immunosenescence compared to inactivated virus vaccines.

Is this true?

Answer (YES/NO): NO